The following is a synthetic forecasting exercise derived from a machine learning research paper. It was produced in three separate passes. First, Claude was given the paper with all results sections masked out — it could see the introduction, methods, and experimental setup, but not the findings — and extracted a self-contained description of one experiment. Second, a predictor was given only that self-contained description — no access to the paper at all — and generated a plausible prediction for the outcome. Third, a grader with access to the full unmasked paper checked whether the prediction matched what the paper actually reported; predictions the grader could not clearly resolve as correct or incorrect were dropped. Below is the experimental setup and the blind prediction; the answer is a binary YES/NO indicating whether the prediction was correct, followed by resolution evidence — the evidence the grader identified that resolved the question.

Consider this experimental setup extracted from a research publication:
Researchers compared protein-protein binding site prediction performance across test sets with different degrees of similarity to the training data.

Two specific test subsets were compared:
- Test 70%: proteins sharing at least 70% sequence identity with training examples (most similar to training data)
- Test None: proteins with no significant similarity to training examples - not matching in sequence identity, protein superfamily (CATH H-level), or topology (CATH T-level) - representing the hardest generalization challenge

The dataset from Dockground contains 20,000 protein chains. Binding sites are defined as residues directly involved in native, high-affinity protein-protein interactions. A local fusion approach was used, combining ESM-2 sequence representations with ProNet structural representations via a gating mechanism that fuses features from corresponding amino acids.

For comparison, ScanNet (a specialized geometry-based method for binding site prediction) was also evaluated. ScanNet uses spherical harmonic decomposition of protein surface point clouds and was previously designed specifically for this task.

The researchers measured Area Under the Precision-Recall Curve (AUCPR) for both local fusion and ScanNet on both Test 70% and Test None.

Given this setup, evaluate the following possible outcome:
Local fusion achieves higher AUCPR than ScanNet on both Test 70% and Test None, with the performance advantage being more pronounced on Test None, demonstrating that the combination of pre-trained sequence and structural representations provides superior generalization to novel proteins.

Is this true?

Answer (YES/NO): NO